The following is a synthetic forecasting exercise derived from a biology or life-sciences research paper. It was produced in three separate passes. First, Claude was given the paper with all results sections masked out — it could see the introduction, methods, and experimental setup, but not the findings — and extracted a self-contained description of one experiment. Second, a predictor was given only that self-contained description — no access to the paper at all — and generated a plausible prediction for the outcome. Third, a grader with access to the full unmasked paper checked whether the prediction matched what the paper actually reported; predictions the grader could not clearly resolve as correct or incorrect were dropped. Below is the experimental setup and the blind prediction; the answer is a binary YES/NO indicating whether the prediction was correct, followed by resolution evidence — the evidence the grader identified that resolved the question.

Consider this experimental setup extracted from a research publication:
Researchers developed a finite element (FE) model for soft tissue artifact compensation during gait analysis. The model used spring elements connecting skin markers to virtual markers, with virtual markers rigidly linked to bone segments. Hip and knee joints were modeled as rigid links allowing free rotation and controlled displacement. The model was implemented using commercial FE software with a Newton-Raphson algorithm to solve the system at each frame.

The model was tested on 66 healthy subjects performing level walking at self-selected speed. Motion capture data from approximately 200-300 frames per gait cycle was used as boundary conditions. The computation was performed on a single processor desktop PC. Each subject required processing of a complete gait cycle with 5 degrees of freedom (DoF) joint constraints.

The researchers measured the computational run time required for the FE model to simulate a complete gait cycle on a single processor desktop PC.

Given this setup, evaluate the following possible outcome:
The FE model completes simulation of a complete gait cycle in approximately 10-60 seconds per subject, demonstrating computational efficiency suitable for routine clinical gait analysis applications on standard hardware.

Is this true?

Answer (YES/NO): YES